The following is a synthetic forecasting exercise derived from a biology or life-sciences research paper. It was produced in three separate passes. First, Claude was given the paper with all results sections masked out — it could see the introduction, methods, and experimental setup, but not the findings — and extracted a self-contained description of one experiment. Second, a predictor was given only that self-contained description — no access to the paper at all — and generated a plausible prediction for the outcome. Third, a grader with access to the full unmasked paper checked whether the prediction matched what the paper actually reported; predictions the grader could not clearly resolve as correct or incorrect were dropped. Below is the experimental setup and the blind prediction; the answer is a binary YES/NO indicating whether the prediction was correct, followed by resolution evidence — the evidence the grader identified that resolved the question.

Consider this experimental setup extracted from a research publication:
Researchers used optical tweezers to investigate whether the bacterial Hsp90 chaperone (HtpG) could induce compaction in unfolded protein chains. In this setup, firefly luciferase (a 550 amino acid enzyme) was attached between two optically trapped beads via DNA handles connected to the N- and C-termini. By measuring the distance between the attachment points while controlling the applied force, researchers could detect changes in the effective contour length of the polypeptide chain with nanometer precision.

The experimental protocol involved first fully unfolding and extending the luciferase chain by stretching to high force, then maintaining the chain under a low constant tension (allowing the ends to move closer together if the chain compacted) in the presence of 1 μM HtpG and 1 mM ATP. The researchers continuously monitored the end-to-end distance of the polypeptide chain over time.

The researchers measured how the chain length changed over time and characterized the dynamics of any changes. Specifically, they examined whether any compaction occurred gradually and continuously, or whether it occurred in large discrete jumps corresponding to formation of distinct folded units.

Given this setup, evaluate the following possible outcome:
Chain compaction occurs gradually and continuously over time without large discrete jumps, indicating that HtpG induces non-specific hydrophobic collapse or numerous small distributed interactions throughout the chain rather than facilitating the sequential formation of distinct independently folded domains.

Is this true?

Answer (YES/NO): YES